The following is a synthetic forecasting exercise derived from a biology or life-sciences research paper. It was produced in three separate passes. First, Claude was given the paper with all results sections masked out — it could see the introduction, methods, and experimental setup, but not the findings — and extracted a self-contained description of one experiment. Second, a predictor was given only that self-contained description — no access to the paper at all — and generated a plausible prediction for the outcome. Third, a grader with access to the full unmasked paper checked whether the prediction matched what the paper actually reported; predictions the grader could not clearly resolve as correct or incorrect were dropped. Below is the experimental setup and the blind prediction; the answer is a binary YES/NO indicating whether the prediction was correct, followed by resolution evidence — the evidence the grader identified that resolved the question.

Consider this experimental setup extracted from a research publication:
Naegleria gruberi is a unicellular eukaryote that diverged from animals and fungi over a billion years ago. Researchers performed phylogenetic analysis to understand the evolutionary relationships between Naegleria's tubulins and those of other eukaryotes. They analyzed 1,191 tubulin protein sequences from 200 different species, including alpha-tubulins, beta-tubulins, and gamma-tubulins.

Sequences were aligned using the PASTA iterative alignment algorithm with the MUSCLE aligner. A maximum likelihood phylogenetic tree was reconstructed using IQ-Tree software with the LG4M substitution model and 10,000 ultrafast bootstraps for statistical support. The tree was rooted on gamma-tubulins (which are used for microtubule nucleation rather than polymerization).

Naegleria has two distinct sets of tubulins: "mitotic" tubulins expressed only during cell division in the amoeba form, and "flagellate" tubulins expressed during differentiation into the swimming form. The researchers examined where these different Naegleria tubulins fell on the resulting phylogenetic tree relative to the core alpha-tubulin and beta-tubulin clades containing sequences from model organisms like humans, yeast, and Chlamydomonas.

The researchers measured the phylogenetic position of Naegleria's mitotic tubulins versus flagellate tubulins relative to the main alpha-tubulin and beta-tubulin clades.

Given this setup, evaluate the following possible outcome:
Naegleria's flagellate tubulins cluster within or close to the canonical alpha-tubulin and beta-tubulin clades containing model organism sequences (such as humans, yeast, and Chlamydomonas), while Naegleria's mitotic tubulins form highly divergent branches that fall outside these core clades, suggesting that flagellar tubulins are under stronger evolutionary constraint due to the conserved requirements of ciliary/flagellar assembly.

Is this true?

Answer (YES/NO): YES